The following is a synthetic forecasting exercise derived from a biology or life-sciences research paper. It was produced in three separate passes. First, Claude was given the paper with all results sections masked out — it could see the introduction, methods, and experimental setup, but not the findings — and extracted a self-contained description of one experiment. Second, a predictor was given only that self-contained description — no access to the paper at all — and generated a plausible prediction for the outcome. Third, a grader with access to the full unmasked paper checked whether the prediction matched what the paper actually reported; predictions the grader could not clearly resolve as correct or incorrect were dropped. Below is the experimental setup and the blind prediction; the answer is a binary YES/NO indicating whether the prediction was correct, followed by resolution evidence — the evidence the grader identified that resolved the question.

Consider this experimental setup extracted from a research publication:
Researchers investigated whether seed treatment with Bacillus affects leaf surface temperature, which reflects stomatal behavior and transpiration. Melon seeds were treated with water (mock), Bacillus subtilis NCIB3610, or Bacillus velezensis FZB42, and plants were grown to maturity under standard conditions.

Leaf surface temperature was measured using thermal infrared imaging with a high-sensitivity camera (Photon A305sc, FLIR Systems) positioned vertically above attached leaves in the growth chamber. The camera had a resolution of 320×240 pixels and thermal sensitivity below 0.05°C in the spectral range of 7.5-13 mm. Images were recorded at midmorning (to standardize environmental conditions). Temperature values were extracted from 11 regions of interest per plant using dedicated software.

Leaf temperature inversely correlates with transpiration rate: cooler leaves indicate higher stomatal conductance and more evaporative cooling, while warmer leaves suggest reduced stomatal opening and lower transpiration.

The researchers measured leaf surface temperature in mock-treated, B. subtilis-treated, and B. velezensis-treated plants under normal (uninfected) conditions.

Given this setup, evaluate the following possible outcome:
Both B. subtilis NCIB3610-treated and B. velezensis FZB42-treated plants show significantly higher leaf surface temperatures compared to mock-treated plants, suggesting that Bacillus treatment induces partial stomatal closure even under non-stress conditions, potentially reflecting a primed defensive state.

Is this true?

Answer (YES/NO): NO